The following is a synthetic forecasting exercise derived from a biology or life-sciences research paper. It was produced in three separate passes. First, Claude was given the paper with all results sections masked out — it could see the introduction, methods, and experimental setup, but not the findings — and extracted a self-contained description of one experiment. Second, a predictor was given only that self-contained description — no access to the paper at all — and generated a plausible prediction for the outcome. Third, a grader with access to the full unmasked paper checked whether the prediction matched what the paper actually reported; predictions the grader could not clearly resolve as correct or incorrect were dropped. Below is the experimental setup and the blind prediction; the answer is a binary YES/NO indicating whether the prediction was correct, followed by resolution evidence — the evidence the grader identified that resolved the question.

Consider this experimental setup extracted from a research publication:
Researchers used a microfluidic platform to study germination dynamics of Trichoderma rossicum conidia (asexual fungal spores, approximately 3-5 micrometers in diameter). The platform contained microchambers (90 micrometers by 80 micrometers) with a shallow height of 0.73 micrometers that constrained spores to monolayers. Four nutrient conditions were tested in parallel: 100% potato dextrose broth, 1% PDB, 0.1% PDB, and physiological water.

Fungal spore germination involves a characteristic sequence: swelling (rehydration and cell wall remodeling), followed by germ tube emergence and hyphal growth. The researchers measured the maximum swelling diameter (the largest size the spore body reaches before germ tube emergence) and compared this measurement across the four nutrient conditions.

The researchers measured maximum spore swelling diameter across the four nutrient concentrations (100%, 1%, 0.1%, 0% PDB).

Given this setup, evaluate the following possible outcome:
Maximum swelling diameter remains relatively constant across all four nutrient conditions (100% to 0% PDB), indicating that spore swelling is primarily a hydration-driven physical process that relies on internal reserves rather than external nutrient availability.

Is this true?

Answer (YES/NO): NO